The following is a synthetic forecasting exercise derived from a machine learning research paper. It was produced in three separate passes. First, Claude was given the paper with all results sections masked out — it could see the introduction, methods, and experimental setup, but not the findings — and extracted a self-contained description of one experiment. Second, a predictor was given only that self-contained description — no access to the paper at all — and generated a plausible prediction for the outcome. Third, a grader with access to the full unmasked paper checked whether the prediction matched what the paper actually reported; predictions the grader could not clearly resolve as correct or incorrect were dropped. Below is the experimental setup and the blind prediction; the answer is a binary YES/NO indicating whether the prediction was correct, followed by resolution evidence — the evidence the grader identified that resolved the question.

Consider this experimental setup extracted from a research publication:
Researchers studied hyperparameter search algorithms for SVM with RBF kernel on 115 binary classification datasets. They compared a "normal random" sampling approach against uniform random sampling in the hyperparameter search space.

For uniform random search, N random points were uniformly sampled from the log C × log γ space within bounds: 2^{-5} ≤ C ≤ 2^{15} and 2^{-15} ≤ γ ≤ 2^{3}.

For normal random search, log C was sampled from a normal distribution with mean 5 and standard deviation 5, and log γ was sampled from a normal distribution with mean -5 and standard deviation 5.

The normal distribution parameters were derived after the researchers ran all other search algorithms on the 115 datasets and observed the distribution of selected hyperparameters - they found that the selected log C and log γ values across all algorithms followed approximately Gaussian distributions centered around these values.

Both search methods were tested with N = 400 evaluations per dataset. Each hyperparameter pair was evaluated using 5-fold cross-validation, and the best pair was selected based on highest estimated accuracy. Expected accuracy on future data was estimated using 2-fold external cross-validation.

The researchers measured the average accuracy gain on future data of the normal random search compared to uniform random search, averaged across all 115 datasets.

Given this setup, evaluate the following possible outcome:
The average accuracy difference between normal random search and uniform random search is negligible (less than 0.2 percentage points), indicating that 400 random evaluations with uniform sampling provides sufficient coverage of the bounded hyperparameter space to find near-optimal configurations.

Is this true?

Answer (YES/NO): YES